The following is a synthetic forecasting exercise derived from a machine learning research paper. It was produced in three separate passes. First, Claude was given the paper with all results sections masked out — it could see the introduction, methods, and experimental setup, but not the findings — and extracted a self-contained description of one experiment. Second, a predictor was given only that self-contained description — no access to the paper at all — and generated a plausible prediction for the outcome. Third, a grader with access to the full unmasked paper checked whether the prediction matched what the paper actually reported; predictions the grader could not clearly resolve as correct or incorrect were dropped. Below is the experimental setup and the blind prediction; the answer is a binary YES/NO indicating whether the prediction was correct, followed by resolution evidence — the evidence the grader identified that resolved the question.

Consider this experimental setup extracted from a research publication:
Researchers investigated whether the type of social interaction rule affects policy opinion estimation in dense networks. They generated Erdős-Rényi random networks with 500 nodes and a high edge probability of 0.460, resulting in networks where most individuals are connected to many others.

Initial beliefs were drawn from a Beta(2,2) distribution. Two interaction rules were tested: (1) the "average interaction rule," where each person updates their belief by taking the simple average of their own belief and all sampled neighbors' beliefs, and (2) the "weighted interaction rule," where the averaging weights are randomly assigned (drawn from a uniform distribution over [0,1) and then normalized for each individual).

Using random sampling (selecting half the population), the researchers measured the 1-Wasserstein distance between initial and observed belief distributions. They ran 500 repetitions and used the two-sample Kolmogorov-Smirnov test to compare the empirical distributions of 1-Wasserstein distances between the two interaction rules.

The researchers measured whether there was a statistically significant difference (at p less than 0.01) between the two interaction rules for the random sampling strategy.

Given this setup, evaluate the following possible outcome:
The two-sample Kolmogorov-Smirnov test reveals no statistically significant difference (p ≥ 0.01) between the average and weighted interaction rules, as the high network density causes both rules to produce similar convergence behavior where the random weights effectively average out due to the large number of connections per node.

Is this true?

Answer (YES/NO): NO